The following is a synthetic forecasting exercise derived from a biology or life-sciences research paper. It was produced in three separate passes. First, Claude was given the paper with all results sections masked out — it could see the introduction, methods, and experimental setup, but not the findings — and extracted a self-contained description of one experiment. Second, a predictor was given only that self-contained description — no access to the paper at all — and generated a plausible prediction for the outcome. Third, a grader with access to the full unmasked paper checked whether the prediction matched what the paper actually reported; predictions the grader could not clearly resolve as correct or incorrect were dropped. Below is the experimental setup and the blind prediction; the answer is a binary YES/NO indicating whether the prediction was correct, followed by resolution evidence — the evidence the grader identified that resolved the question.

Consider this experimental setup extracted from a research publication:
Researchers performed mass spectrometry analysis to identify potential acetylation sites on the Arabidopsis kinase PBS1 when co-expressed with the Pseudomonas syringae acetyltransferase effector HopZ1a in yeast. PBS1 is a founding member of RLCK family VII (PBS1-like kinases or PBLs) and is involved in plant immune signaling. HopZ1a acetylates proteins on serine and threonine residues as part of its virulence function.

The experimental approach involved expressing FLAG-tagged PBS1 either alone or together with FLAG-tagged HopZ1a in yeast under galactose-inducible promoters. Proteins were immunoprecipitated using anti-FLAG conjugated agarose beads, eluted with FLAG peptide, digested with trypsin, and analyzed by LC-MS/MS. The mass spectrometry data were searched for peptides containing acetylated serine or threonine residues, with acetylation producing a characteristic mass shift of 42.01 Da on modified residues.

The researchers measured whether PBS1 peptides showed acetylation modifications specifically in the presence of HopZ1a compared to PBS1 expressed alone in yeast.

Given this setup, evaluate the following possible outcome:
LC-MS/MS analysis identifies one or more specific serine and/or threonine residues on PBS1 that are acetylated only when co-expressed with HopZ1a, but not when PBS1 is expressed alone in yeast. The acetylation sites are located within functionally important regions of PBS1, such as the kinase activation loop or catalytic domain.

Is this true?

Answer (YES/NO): YES